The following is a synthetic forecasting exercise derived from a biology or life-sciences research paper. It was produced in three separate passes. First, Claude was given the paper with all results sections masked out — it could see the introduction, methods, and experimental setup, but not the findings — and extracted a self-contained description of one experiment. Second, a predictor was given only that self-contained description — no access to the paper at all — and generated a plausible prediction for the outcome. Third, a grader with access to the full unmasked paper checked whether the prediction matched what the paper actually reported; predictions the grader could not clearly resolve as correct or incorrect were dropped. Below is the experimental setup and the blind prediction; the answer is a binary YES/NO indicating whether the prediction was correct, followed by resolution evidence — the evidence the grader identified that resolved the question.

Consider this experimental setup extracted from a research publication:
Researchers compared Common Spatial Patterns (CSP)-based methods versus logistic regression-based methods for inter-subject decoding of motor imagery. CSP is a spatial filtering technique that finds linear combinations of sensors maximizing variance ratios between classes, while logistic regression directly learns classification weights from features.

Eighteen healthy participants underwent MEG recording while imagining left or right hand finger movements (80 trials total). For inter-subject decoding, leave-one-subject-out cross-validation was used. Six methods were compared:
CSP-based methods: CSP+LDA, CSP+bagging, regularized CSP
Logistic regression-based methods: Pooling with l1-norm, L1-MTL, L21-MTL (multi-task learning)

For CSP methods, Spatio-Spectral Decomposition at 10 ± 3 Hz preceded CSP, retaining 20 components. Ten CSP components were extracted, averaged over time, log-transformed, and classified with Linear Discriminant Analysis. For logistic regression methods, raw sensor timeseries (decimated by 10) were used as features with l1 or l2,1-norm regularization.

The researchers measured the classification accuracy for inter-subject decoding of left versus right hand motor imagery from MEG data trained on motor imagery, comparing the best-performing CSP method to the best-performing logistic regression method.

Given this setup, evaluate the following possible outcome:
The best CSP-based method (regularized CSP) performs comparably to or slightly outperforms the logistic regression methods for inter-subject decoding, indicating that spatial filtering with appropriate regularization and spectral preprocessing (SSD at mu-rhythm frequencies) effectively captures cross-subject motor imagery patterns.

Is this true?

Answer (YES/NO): NO